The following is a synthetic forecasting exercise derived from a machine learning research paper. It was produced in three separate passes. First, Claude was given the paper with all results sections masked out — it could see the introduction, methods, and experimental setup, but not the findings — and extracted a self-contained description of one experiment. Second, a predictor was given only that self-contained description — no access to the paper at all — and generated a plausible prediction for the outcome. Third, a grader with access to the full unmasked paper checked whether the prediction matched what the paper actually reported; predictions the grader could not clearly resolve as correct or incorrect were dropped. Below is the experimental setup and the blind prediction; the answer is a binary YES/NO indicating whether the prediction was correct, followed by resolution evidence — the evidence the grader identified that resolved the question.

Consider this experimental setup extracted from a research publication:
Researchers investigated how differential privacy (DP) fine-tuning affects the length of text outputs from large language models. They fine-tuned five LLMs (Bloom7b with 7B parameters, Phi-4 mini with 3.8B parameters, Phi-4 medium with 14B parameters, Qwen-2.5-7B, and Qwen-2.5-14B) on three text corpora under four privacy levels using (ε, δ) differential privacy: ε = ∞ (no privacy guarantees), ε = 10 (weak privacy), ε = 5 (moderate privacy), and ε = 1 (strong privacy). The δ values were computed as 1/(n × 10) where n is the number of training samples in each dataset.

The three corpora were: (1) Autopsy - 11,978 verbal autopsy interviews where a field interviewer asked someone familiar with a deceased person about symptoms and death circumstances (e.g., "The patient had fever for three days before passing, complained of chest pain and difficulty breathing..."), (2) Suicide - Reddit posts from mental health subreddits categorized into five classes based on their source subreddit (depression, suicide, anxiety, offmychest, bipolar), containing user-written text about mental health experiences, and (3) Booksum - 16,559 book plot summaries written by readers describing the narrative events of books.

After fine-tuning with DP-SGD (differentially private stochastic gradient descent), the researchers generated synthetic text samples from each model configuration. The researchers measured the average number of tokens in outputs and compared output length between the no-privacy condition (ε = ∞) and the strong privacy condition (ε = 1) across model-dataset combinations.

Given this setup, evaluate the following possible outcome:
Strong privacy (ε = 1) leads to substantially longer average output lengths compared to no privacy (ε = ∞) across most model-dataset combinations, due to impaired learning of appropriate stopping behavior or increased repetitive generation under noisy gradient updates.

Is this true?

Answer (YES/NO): NO